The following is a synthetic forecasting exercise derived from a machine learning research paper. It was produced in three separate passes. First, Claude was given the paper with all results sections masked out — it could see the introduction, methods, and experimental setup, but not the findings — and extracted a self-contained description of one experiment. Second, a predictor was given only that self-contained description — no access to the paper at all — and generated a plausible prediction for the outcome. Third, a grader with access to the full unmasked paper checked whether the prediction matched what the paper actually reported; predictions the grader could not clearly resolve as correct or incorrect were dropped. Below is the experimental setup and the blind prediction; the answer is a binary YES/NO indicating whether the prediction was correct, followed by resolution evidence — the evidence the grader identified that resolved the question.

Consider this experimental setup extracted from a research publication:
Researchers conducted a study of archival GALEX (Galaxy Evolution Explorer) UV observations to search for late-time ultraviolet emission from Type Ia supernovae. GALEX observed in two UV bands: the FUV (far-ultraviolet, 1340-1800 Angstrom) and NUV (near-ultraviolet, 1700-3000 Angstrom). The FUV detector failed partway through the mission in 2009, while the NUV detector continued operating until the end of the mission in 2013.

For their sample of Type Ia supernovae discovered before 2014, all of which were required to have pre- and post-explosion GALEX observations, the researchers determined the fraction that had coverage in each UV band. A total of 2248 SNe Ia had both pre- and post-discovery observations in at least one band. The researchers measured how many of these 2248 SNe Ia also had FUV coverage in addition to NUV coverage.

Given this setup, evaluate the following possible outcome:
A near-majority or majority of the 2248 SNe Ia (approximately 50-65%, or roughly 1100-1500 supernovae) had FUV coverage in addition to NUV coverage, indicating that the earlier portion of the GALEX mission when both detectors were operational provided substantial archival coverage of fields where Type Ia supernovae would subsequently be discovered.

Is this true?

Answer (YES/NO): NO